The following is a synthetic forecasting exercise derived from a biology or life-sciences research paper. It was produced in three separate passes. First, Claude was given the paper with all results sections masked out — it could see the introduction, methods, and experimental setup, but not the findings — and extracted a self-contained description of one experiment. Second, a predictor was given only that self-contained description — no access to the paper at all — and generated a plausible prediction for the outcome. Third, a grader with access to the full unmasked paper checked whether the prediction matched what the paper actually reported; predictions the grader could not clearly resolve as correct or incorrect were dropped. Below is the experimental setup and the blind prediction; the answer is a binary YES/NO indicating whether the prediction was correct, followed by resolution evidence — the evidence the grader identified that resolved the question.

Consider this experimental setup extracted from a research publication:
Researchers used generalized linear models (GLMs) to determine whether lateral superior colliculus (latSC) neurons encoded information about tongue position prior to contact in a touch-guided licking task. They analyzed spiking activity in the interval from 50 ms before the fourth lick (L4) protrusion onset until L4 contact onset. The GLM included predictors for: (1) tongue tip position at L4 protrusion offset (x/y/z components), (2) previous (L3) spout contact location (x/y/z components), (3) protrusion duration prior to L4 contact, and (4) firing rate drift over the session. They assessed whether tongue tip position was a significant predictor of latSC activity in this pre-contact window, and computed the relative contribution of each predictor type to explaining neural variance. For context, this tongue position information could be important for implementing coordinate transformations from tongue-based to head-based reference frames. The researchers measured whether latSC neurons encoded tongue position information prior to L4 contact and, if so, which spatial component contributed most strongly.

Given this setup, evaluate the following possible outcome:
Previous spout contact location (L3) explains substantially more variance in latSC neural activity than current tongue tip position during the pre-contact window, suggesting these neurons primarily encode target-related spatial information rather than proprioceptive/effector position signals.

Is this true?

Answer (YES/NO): NO